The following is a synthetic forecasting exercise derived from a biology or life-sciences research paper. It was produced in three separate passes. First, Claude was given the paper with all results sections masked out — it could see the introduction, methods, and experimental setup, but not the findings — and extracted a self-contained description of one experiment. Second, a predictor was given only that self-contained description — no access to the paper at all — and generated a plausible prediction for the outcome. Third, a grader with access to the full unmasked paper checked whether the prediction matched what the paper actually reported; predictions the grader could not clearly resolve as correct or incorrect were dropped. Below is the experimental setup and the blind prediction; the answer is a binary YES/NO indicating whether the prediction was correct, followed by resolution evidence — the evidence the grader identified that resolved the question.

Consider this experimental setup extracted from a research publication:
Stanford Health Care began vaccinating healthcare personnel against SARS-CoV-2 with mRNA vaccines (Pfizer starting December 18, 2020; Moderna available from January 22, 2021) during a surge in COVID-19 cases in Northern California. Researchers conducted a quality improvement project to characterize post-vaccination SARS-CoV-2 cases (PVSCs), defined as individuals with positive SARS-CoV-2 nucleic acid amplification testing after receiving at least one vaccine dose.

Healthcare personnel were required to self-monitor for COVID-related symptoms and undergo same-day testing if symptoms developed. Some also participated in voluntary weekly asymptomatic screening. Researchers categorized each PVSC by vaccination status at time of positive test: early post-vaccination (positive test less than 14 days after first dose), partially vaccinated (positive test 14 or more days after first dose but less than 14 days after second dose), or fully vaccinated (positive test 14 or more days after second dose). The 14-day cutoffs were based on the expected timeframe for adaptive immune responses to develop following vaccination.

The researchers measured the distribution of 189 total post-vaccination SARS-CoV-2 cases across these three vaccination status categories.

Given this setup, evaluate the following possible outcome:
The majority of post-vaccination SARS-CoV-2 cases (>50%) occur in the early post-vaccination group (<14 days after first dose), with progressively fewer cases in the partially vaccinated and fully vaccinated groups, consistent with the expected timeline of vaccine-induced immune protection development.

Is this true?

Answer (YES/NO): YES